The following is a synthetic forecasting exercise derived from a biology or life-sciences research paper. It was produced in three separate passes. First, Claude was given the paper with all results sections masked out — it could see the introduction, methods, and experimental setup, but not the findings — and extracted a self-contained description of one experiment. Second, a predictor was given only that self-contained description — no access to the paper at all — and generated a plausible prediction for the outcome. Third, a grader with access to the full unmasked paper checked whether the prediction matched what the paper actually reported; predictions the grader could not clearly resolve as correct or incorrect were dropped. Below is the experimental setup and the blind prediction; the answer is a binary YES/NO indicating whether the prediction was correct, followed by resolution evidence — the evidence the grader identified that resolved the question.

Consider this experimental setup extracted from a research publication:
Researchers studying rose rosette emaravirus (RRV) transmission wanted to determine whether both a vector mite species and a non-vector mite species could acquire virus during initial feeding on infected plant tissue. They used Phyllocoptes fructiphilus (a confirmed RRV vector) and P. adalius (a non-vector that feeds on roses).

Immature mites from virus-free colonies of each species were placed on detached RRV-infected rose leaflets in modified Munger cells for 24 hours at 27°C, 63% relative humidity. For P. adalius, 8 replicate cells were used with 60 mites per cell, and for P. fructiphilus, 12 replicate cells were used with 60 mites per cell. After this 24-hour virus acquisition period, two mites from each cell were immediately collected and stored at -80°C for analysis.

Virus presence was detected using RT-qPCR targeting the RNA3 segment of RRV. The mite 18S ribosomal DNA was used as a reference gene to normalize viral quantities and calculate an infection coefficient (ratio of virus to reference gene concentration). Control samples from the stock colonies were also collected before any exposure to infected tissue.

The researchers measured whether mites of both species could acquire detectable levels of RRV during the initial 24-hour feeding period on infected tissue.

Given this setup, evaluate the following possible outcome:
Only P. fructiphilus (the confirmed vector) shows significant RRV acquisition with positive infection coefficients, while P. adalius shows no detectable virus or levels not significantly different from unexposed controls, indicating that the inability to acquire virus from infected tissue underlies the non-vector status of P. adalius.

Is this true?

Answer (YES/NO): NO